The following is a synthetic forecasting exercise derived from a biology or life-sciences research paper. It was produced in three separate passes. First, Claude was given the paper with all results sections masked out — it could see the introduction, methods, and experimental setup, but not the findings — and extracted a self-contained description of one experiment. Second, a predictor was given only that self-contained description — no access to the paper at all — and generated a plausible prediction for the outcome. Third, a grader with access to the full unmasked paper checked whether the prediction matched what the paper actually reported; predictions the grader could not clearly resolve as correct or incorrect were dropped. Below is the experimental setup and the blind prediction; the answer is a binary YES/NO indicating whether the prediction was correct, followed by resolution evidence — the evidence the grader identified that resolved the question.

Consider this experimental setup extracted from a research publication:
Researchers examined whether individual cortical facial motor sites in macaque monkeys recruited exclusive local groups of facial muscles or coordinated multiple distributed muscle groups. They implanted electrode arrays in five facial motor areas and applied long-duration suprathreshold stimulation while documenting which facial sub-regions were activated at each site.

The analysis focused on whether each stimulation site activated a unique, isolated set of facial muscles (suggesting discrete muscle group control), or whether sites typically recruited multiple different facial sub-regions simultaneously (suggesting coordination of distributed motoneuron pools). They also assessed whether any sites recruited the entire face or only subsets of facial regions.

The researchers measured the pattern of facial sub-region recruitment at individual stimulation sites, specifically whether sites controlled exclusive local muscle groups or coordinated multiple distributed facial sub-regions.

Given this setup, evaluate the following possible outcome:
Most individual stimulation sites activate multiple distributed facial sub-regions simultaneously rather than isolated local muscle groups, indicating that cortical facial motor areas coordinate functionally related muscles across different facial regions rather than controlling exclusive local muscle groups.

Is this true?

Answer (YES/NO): NO